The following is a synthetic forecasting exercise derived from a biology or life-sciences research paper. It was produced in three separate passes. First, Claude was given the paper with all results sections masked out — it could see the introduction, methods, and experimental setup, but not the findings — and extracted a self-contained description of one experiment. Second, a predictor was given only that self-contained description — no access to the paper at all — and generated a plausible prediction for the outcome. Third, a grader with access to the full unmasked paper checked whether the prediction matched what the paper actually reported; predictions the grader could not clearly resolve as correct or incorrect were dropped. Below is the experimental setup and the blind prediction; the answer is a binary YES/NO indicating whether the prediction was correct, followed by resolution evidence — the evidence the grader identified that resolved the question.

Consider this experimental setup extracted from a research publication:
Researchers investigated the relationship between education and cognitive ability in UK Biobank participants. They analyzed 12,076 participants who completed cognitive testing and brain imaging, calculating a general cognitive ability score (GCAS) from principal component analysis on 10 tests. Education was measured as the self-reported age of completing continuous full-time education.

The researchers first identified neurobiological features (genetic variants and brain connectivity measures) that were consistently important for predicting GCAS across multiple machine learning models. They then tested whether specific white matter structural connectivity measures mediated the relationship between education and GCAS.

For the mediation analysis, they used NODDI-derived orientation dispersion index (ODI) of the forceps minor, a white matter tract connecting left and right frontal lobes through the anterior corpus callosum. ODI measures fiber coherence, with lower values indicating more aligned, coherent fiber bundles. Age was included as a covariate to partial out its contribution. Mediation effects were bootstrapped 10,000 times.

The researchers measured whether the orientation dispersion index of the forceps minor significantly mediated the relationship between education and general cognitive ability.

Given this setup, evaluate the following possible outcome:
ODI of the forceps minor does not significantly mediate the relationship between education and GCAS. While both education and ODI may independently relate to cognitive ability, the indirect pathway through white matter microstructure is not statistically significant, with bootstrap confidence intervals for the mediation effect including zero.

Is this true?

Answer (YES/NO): YES